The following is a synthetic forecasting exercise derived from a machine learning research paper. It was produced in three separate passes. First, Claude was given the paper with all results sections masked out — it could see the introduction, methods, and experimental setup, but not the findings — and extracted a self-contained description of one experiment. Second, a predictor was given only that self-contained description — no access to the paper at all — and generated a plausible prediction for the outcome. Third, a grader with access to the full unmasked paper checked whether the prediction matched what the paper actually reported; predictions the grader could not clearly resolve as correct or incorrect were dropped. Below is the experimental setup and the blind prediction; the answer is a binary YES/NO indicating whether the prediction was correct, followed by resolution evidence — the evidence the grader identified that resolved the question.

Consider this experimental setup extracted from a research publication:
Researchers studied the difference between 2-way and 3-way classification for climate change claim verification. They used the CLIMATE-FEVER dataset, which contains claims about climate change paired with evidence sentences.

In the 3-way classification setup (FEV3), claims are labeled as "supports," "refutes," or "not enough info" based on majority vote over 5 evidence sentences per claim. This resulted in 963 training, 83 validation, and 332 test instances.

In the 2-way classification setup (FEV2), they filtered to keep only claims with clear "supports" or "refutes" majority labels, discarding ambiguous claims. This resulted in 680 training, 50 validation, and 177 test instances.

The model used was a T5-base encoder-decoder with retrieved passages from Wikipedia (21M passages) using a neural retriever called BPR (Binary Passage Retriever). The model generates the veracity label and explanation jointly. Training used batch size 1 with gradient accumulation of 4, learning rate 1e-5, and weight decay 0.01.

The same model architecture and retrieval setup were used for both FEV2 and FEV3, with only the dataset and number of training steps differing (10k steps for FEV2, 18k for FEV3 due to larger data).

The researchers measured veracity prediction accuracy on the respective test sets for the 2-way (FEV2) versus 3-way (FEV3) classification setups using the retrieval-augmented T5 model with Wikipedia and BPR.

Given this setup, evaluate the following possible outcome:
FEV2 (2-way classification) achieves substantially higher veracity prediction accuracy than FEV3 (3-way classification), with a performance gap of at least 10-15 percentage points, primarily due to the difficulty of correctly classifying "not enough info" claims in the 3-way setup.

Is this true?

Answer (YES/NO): YES